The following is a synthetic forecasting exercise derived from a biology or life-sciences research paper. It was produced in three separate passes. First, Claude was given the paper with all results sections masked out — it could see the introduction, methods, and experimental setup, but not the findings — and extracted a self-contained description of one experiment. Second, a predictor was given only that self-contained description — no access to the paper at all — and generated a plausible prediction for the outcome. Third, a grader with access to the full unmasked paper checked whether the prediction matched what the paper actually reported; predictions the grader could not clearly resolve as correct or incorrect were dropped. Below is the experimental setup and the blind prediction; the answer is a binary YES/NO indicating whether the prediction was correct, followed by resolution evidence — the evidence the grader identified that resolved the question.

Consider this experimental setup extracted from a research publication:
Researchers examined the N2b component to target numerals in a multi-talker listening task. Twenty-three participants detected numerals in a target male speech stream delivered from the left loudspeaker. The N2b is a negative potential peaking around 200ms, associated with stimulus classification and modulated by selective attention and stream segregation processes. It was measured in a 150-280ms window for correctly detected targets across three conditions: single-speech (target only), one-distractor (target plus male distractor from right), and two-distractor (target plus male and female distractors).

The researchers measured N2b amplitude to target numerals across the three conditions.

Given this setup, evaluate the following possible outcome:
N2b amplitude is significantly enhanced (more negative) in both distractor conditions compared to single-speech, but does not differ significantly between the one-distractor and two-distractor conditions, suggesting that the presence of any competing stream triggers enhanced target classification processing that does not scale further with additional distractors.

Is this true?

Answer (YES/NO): NO